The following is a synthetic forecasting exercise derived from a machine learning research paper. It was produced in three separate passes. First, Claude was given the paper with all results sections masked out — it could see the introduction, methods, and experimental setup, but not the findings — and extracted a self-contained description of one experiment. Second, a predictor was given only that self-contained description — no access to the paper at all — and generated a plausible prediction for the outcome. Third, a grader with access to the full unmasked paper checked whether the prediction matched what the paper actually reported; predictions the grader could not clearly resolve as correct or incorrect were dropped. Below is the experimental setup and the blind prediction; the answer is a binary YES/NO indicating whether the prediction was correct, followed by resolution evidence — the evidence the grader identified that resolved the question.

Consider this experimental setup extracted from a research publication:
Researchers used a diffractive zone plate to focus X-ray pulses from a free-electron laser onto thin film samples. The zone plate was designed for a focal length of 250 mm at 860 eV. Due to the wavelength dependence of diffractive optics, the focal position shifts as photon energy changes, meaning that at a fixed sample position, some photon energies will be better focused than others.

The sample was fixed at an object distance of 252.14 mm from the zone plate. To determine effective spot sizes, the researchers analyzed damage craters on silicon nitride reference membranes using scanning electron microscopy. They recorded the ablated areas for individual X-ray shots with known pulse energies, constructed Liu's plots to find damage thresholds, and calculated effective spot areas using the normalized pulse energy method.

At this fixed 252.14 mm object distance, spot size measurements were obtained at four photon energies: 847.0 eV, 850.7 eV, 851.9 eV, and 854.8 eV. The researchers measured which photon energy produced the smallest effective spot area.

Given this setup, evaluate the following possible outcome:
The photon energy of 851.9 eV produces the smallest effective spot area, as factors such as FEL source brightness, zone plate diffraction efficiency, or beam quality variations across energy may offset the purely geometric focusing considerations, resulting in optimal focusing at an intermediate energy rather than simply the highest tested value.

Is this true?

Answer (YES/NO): YES